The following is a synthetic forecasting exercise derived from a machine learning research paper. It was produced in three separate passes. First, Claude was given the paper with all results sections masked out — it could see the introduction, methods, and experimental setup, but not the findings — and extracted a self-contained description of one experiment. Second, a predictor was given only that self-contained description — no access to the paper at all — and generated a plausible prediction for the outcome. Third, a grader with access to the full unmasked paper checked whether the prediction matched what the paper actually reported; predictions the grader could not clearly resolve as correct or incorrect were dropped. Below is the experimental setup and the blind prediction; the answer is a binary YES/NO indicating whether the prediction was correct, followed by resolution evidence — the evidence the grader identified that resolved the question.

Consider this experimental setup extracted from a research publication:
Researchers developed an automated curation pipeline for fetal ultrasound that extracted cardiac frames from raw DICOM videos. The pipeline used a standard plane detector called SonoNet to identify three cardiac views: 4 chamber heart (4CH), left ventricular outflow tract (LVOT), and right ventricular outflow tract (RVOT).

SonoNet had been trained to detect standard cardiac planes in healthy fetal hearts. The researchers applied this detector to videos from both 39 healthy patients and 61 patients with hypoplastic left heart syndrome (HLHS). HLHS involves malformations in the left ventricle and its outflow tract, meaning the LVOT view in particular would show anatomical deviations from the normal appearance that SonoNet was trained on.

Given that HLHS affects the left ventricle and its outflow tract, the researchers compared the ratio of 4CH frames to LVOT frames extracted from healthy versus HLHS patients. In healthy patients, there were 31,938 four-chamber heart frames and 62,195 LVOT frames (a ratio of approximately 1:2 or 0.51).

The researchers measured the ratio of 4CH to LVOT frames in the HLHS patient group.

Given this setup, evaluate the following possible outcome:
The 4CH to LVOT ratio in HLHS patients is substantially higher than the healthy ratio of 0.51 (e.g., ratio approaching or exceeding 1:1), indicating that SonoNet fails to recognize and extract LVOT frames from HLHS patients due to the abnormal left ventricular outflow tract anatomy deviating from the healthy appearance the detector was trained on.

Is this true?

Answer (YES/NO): NO